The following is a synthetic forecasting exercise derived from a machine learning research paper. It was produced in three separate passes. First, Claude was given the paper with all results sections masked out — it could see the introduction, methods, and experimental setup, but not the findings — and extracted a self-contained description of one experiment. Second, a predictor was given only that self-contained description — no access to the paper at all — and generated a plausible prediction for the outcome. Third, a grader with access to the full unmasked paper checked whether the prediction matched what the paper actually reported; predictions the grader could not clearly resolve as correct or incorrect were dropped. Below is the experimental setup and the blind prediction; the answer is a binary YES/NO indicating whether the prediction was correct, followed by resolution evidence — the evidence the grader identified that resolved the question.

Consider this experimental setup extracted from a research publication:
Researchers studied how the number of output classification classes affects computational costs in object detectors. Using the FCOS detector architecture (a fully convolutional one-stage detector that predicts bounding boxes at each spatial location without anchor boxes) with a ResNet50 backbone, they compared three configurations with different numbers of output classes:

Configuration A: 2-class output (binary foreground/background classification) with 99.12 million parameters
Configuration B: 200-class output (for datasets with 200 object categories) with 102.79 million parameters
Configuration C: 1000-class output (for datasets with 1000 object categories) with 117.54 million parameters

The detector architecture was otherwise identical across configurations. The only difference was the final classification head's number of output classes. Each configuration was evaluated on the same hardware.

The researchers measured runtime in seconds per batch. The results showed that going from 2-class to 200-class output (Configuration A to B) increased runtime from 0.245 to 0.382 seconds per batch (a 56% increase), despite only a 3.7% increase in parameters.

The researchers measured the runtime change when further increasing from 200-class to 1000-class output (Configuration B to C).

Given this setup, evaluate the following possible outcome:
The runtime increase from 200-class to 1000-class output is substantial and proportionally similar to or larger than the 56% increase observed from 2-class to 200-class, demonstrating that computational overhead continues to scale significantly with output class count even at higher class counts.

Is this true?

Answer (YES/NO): NO